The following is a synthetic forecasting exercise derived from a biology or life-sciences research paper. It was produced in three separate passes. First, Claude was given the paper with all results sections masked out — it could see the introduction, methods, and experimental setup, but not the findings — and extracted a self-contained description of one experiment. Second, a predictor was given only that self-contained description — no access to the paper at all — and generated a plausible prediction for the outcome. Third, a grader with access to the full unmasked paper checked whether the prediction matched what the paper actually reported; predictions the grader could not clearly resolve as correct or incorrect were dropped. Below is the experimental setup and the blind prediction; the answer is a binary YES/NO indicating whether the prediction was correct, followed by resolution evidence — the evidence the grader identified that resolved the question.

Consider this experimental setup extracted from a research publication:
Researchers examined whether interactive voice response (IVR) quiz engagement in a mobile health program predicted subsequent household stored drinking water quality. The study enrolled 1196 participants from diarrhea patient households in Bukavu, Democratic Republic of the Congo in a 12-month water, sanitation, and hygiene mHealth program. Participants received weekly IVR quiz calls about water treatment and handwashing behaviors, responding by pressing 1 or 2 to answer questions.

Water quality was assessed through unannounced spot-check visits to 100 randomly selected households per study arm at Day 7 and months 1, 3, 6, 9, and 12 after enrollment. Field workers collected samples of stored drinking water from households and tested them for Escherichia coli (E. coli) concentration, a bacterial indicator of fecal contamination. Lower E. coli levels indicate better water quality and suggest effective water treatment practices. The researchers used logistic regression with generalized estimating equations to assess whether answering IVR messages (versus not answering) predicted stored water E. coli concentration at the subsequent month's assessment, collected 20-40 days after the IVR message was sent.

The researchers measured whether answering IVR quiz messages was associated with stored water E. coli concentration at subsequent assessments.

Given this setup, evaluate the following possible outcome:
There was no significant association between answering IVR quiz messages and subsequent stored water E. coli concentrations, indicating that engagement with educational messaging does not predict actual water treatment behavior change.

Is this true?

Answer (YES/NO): YES